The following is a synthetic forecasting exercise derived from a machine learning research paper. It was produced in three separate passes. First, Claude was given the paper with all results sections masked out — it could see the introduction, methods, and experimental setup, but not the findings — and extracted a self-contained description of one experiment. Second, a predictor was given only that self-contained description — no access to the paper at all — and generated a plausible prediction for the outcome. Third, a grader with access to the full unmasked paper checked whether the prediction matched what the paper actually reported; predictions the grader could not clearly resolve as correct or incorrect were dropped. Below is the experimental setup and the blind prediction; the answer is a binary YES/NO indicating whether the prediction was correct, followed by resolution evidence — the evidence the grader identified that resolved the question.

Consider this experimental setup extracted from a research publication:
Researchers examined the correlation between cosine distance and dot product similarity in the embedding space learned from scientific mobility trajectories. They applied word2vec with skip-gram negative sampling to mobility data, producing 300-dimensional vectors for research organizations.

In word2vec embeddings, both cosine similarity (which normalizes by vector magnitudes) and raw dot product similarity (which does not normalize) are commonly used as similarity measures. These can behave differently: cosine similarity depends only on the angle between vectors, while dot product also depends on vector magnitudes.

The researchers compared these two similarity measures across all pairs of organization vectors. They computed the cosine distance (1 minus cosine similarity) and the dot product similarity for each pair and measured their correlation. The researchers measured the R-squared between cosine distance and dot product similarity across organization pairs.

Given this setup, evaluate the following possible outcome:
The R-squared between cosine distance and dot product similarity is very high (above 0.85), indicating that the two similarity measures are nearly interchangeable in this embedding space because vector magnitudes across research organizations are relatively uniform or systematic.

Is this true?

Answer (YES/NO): NO